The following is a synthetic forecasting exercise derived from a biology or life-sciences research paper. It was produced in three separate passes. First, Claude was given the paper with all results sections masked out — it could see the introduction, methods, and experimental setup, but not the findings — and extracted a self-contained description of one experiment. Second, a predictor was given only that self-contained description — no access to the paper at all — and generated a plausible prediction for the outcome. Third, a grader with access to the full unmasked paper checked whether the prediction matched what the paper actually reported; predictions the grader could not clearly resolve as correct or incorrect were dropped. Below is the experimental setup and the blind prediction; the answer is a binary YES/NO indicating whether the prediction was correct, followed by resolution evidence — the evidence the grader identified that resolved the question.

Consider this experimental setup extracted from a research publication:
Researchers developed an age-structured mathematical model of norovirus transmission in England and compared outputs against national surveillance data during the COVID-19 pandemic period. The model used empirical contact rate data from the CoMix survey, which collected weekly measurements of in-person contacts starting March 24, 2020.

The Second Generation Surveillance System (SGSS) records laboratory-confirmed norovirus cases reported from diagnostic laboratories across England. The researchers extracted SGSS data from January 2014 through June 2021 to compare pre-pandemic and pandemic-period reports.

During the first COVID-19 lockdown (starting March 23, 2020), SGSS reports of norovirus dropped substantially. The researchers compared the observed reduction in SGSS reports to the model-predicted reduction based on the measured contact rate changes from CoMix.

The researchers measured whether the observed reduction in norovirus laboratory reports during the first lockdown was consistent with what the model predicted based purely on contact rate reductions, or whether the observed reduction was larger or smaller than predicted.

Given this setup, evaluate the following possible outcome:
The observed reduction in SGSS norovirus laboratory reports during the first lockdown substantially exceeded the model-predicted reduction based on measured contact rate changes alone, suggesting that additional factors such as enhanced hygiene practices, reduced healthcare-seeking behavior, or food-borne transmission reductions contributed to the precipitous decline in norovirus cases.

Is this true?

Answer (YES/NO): NO